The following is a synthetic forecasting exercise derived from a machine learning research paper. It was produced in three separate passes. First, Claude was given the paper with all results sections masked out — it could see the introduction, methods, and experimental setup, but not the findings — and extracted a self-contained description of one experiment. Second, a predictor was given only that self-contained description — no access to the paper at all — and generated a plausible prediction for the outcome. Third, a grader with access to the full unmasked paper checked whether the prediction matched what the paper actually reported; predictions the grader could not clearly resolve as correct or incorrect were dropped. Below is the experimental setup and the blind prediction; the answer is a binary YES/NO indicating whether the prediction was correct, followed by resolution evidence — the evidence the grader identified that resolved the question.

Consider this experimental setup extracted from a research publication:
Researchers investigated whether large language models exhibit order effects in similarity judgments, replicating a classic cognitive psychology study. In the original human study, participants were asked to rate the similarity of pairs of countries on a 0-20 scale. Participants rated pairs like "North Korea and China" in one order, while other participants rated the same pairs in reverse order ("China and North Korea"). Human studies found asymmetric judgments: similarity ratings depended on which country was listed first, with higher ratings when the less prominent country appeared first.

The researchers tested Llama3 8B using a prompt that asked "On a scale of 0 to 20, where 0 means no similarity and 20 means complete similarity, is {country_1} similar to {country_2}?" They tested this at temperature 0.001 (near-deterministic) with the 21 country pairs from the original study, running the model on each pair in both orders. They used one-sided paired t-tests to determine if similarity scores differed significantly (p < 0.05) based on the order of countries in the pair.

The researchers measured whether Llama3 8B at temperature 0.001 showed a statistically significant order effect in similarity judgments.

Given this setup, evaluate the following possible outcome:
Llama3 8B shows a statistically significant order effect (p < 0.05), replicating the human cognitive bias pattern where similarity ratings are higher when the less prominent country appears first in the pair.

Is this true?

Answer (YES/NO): YES